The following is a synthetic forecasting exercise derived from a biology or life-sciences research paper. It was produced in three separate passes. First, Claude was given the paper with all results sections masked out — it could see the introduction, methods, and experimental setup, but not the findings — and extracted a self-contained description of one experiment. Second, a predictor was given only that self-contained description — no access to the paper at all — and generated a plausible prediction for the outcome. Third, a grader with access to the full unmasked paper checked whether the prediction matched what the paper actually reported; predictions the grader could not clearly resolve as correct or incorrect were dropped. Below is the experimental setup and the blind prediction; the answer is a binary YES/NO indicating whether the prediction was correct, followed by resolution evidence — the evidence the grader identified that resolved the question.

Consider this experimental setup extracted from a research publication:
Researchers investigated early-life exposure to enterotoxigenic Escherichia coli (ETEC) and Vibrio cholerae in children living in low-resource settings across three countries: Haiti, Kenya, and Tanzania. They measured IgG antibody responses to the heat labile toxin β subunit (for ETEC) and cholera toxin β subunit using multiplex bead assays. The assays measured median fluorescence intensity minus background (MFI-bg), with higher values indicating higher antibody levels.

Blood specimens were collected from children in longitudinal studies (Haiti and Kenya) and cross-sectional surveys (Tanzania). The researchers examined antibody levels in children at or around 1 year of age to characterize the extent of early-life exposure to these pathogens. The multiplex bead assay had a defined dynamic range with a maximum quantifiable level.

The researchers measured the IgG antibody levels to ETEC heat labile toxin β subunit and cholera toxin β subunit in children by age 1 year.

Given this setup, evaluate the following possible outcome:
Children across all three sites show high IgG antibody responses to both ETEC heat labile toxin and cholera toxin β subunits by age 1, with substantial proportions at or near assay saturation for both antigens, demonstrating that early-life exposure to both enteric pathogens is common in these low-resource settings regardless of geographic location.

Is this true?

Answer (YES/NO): NO